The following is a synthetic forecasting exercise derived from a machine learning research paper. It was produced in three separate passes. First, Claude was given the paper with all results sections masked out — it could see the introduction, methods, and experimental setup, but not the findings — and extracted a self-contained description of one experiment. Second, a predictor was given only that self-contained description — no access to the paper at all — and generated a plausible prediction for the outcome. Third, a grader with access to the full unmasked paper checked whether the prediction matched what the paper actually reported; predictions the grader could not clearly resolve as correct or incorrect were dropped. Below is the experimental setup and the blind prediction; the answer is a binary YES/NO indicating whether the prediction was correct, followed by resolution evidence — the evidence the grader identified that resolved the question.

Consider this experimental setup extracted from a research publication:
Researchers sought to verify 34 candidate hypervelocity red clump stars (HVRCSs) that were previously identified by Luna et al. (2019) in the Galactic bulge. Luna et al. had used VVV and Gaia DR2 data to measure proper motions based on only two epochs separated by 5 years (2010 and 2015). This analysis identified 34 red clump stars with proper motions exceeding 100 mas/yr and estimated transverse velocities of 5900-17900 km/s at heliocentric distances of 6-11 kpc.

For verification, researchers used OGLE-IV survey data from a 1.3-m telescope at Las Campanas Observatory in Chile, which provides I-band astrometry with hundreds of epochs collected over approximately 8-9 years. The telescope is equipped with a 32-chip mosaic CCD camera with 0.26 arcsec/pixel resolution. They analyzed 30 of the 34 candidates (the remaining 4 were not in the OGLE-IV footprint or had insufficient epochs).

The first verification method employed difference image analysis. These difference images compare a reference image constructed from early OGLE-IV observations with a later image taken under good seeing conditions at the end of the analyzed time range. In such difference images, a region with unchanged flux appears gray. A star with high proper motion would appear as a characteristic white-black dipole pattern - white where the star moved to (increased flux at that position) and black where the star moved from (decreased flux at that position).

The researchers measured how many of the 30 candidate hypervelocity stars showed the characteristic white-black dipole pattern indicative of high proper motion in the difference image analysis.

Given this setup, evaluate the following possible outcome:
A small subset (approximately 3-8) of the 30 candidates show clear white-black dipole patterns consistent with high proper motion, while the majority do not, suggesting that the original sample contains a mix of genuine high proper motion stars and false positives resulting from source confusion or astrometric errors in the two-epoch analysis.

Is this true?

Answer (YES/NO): NO